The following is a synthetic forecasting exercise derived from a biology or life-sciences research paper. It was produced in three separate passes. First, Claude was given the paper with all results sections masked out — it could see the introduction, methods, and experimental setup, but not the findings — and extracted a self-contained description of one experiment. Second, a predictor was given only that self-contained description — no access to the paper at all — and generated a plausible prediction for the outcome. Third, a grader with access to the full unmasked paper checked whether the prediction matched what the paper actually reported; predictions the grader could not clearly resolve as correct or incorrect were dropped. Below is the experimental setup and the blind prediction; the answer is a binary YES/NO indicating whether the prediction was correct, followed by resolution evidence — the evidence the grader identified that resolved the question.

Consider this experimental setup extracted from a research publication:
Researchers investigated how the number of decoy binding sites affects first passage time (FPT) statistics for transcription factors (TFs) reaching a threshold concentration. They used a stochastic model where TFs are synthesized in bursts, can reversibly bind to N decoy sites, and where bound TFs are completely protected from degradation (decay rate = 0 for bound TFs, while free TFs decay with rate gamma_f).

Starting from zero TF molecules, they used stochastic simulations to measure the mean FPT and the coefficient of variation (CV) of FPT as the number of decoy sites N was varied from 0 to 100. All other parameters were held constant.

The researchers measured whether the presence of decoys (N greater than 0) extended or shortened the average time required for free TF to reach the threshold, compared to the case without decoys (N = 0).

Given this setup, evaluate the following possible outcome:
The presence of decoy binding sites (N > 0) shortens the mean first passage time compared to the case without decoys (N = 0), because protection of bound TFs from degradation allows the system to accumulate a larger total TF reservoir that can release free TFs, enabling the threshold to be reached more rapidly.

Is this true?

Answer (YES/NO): NO